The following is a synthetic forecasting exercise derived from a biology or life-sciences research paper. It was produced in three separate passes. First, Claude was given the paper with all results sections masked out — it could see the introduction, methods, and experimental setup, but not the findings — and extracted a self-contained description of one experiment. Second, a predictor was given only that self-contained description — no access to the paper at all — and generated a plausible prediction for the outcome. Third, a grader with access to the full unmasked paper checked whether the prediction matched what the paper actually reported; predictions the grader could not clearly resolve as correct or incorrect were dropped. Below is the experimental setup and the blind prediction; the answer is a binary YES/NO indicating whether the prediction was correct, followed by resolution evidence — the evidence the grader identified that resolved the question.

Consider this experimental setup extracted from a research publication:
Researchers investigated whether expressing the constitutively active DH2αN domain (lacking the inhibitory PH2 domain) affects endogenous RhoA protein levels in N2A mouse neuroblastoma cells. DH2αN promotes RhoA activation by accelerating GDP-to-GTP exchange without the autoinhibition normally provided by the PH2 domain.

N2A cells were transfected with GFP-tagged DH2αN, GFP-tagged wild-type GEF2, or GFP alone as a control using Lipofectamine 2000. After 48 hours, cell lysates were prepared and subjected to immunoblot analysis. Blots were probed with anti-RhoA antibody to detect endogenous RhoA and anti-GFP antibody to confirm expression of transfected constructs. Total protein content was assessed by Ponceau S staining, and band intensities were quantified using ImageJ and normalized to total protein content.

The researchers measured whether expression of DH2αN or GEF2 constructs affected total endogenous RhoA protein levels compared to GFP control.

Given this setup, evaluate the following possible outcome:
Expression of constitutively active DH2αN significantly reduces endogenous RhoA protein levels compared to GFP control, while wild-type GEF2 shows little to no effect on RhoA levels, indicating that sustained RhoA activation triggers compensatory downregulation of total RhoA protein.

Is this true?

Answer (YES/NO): NO